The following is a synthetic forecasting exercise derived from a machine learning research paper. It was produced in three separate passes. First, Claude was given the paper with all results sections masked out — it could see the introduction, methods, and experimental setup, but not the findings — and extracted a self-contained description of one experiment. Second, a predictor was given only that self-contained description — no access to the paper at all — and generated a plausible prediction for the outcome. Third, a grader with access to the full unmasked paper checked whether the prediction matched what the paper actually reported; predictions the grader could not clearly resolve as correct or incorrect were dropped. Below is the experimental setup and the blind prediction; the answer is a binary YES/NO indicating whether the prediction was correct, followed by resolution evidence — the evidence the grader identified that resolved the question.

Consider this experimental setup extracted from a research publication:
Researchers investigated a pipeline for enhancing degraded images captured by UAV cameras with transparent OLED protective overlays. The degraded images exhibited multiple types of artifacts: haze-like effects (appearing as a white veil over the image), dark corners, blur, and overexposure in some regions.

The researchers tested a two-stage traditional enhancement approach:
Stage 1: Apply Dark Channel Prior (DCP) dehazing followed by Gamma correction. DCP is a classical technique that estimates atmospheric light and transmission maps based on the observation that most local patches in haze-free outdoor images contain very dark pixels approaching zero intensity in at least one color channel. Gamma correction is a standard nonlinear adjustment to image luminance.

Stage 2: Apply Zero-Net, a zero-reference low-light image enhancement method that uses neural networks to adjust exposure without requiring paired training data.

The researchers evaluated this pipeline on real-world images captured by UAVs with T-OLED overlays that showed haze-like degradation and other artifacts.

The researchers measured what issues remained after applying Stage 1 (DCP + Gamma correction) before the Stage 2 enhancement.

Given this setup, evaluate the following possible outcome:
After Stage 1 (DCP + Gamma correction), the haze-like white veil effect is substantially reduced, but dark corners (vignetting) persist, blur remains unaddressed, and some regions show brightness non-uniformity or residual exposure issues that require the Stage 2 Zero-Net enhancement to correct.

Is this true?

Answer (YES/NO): YES